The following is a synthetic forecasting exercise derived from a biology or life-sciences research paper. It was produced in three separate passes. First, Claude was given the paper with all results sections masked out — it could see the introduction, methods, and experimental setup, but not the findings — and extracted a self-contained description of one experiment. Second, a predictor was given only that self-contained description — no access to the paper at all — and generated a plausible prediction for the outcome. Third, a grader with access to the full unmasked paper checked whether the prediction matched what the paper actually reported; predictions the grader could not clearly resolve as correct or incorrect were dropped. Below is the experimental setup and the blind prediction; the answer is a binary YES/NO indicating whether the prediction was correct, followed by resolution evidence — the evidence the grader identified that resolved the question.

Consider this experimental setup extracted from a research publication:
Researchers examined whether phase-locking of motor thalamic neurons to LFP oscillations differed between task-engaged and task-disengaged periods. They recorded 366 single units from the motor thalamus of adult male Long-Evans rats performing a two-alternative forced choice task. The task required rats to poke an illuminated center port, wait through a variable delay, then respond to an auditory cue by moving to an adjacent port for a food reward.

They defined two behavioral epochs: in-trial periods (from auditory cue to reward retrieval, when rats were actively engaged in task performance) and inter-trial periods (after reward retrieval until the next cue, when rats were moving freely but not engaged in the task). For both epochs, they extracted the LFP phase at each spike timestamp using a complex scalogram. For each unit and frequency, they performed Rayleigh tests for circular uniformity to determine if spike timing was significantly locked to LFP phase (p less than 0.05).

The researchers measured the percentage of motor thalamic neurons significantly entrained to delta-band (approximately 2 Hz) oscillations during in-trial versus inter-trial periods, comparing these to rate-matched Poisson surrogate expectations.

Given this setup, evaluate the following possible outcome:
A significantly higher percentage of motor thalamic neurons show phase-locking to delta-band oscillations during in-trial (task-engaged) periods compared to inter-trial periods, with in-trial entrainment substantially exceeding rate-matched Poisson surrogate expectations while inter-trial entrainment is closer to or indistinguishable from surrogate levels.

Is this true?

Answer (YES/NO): NO